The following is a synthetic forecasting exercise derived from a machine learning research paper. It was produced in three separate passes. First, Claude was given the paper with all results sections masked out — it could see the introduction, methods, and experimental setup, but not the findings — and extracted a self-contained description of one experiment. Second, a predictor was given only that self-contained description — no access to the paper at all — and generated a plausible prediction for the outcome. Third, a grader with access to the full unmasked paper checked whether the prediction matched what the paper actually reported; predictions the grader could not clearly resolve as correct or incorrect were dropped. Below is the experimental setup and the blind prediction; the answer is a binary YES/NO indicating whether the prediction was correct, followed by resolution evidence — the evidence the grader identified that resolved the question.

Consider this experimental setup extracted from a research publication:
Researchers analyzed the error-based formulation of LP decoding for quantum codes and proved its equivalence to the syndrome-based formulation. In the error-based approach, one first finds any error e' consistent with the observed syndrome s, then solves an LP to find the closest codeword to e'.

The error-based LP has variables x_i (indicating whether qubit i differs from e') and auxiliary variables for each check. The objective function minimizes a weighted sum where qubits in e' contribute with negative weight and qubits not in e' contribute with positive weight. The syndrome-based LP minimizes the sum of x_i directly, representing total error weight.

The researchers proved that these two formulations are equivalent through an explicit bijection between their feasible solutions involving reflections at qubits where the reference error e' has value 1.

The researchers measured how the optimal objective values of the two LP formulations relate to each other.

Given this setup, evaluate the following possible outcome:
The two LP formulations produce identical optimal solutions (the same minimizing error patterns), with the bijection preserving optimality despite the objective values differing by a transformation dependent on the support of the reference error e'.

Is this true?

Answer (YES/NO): NO